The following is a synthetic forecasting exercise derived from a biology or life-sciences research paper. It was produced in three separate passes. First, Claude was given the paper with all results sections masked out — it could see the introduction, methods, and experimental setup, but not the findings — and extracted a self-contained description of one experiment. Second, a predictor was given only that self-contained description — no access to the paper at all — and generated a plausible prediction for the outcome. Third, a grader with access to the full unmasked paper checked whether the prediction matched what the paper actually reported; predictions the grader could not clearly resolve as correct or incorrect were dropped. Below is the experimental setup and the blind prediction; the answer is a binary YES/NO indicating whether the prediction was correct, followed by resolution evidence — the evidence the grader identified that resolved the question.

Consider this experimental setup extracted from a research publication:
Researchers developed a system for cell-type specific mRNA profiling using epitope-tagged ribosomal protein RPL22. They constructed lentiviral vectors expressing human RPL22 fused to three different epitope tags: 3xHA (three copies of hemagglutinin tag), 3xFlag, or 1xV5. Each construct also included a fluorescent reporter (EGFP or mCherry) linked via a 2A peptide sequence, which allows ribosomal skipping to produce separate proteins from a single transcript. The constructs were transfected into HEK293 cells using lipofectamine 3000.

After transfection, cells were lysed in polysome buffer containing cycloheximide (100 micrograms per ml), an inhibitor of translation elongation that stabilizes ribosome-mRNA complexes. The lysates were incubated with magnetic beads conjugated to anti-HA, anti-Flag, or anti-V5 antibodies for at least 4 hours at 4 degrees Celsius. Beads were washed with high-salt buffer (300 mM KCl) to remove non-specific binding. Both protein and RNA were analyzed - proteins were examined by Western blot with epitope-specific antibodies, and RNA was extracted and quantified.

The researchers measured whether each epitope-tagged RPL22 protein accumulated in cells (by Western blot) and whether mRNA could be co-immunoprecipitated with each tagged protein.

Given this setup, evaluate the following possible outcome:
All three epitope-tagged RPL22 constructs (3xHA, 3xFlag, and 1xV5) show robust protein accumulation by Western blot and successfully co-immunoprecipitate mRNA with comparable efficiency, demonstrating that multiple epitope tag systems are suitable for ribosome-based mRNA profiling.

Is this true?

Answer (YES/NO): NO